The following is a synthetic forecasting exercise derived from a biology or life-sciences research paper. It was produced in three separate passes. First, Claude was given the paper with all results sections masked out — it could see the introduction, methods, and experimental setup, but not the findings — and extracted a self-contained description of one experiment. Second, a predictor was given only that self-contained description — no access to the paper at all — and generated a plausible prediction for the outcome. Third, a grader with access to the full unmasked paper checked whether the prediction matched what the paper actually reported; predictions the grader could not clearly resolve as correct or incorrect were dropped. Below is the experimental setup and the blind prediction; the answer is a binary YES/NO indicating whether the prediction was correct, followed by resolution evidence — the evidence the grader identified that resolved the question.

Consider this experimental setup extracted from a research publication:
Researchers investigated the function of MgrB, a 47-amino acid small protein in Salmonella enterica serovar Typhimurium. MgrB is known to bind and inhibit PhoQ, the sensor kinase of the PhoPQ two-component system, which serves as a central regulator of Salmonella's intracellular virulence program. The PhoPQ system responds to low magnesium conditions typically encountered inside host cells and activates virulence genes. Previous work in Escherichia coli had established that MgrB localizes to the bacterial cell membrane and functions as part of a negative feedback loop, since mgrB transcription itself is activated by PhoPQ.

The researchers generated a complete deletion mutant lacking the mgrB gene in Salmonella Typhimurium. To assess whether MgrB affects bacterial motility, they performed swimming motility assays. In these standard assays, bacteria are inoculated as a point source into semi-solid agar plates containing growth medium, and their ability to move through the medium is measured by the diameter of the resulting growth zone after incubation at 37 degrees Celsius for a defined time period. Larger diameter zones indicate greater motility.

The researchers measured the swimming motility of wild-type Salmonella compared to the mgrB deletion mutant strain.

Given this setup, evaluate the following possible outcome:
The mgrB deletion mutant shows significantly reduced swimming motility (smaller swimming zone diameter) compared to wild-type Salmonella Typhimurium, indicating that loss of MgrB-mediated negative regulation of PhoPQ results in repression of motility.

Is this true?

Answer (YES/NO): YES